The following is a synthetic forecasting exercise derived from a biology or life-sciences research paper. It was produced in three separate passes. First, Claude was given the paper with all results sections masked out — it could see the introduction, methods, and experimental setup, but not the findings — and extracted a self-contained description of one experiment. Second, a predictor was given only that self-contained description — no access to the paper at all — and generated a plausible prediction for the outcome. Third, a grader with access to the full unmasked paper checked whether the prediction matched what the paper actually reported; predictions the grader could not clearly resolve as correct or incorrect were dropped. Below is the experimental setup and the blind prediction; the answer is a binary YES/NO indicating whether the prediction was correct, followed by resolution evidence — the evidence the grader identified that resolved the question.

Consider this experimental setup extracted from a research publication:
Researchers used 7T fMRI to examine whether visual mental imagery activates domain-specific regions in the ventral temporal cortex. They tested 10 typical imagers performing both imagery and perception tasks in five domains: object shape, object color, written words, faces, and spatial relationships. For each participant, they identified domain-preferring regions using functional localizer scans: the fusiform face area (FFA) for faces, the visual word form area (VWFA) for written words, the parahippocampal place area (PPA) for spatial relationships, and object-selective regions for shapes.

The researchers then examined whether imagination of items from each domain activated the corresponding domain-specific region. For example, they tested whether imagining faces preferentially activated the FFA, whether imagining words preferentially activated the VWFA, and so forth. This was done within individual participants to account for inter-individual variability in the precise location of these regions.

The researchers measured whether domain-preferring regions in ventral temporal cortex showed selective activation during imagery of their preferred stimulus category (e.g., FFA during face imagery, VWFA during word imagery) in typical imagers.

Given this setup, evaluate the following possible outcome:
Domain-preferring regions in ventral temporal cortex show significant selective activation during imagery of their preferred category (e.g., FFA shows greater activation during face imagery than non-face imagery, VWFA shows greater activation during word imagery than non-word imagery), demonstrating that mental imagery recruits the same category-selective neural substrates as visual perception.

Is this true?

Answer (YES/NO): YES